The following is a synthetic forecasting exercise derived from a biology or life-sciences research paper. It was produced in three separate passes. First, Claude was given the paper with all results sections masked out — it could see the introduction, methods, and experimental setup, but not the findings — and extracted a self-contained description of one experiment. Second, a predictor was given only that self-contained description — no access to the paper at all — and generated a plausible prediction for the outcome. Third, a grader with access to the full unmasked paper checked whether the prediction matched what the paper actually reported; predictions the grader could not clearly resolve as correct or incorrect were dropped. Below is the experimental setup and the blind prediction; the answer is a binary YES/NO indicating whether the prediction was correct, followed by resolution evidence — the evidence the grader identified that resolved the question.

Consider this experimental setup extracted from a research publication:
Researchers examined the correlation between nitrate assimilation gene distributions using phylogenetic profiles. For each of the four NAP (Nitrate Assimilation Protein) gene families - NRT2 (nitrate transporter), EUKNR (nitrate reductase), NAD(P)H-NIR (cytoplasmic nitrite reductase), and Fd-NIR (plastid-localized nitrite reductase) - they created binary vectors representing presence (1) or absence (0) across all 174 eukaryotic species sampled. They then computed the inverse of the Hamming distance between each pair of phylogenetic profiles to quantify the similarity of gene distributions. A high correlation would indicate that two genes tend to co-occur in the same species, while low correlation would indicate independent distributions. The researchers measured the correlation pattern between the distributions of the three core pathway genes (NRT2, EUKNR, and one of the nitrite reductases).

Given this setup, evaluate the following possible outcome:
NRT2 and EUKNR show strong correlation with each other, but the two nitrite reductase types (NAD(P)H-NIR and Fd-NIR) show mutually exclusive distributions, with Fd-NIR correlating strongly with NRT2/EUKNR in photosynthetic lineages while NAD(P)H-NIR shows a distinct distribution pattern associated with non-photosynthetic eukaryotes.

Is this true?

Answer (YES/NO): YES